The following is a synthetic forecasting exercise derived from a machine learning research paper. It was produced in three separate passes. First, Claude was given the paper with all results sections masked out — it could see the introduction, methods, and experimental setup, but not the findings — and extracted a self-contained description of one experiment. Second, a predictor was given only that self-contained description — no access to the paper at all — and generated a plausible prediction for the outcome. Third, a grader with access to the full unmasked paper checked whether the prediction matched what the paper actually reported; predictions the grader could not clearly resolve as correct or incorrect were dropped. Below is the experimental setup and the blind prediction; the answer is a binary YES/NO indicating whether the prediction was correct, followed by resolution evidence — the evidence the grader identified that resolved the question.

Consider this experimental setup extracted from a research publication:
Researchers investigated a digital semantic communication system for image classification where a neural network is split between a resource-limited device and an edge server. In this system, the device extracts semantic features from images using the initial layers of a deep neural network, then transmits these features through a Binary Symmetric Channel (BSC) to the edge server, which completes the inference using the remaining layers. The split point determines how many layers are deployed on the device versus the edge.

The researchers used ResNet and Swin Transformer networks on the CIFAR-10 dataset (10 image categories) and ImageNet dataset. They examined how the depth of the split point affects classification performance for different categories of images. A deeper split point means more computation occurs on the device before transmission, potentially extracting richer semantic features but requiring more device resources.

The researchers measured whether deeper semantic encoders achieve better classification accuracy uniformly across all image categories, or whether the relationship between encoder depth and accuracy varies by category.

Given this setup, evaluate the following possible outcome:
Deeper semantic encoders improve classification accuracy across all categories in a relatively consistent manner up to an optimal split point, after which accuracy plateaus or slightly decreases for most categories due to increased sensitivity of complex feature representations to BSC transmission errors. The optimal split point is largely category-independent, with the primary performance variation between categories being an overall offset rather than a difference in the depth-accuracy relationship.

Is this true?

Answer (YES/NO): NO